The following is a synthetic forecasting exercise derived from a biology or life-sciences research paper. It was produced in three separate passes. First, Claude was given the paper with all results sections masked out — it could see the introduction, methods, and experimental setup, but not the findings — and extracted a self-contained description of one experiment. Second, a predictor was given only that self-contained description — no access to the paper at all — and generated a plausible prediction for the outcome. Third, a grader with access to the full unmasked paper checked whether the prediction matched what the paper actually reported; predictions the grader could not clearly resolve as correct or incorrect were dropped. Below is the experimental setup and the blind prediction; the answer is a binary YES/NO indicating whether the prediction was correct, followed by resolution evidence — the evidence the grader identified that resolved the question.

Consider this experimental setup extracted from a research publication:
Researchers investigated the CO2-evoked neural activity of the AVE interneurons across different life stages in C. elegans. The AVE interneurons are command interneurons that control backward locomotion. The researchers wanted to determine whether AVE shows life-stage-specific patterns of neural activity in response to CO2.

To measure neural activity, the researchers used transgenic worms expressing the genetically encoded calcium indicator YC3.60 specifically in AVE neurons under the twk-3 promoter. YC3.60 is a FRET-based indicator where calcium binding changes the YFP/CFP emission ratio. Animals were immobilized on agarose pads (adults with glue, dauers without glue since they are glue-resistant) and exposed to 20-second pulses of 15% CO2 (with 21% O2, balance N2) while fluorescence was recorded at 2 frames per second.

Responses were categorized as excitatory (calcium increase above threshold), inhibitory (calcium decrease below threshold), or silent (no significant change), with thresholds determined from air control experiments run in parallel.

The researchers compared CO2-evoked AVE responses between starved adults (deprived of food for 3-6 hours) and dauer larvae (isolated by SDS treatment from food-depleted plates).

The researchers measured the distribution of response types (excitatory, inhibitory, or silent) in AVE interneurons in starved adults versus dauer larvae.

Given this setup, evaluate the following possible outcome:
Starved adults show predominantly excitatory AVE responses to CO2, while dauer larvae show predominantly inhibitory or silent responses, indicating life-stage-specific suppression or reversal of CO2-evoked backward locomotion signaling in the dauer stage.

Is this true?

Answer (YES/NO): NO